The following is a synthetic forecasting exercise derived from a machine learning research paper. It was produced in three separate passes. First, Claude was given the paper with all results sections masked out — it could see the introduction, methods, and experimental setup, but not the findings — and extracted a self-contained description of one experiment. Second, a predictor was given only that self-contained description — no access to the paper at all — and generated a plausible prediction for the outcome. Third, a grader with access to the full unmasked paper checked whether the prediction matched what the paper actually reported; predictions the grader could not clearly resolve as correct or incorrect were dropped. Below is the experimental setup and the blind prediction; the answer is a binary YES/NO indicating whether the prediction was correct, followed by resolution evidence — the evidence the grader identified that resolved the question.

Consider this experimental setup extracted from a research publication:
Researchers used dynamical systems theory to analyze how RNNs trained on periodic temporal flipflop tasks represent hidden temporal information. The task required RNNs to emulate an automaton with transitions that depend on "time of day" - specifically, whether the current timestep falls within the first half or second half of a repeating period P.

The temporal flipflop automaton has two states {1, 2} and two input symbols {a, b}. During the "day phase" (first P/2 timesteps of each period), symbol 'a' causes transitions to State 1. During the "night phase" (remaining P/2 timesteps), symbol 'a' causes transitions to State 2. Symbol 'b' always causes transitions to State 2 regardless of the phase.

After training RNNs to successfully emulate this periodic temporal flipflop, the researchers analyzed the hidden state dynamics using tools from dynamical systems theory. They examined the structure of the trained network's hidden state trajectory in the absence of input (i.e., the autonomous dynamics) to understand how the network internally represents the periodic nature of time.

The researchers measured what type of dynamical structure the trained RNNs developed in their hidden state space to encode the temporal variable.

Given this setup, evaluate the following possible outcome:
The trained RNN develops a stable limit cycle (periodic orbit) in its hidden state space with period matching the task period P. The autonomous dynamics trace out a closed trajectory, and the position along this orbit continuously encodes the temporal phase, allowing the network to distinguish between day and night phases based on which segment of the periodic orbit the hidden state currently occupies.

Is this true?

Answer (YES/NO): NO